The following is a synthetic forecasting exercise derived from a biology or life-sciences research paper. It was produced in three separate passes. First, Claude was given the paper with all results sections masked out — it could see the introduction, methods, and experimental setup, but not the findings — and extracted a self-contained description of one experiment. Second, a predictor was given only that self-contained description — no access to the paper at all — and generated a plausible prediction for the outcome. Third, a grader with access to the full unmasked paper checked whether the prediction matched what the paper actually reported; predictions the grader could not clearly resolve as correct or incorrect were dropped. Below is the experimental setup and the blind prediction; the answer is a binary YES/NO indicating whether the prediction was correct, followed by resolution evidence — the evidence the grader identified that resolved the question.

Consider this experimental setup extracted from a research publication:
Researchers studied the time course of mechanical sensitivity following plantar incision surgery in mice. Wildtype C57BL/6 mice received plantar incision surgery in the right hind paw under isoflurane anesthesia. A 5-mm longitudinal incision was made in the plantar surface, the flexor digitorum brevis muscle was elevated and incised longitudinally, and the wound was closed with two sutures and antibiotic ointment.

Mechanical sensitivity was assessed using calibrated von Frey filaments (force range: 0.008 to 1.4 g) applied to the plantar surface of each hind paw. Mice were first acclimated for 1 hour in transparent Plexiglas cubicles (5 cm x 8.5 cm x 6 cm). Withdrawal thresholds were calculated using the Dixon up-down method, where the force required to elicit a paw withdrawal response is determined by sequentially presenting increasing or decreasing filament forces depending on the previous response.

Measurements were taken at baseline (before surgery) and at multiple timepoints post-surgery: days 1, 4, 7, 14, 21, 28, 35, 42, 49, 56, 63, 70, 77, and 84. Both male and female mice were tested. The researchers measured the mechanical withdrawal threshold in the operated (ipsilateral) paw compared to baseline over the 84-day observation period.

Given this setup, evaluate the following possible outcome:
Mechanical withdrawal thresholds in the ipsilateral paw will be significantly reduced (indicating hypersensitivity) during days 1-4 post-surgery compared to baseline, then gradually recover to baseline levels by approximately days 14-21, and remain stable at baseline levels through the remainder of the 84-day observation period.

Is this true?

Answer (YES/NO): NO